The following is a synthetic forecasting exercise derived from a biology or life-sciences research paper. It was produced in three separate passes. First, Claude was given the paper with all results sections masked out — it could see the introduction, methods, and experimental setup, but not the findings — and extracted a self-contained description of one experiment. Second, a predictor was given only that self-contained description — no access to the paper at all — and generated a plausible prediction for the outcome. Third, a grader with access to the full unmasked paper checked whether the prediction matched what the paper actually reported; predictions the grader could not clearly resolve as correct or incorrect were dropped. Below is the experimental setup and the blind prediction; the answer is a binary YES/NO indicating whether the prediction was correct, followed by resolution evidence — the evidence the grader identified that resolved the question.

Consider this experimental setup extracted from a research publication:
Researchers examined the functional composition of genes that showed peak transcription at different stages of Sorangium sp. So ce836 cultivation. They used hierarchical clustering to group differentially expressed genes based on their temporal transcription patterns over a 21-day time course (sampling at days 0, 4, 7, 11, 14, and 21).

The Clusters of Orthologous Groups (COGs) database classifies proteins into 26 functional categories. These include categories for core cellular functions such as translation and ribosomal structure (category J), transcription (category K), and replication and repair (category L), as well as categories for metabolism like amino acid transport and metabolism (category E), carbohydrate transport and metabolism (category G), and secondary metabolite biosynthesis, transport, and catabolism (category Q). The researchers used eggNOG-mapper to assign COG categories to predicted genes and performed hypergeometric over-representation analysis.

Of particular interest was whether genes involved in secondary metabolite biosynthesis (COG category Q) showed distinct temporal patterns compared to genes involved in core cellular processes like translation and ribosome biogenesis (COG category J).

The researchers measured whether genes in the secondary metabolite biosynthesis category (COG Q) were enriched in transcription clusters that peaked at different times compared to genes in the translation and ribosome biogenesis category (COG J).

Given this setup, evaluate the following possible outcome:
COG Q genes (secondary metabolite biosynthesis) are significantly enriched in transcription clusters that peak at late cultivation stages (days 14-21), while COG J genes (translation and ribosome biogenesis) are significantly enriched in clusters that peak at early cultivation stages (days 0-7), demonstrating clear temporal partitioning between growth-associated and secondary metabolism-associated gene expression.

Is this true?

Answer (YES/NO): NO